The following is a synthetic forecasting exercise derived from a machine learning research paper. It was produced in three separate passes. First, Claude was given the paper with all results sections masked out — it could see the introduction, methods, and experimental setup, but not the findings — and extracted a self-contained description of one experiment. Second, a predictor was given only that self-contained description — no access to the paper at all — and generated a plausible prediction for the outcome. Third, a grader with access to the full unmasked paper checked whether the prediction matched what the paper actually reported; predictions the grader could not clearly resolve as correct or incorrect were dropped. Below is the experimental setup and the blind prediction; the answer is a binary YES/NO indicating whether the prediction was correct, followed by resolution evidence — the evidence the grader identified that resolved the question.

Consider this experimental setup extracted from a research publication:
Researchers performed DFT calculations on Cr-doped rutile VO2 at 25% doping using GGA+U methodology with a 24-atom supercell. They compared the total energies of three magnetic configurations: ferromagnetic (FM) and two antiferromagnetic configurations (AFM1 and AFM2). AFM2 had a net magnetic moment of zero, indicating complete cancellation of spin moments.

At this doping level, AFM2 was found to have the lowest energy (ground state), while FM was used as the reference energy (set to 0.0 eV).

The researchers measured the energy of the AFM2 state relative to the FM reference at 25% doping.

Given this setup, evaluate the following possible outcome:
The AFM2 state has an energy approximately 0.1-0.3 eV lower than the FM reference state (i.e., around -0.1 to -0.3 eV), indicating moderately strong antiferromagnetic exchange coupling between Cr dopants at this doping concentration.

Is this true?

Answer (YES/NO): NO